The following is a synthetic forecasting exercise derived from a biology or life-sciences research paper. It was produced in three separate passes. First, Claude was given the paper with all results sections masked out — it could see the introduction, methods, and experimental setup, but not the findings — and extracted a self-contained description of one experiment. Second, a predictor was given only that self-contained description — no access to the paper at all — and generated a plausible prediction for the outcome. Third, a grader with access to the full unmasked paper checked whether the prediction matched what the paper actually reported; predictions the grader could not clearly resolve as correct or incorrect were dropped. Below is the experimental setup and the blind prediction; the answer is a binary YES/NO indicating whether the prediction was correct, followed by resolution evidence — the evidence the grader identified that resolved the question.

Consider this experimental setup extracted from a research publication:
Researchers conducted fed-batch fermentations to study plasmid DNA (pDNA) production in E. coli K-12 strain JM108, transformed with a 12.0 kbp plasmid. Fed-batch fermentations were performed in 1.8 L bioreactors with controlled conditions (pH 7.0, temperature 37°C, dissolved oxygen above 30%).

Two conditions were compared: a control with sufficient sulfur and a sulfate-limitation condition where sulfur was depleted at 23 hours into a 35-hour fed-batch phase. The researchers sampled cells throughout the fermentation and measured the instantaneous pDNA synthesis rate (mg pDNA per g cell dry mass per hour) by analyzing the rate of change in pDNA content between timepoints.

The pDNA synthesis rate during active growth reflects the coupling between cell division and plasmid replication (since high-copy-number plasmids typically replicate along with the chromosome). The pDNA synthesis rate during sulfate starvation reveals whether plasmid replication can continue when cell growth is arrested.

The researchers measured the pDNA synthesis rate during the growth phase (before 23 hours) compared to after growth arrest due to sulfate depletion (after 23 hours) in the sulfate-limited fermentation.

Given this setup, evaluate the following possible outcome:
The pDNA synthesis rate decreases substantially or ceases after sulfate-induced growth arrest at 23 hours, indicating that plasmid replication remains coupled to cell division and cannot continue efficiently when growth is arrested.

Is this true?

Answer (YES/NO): NO